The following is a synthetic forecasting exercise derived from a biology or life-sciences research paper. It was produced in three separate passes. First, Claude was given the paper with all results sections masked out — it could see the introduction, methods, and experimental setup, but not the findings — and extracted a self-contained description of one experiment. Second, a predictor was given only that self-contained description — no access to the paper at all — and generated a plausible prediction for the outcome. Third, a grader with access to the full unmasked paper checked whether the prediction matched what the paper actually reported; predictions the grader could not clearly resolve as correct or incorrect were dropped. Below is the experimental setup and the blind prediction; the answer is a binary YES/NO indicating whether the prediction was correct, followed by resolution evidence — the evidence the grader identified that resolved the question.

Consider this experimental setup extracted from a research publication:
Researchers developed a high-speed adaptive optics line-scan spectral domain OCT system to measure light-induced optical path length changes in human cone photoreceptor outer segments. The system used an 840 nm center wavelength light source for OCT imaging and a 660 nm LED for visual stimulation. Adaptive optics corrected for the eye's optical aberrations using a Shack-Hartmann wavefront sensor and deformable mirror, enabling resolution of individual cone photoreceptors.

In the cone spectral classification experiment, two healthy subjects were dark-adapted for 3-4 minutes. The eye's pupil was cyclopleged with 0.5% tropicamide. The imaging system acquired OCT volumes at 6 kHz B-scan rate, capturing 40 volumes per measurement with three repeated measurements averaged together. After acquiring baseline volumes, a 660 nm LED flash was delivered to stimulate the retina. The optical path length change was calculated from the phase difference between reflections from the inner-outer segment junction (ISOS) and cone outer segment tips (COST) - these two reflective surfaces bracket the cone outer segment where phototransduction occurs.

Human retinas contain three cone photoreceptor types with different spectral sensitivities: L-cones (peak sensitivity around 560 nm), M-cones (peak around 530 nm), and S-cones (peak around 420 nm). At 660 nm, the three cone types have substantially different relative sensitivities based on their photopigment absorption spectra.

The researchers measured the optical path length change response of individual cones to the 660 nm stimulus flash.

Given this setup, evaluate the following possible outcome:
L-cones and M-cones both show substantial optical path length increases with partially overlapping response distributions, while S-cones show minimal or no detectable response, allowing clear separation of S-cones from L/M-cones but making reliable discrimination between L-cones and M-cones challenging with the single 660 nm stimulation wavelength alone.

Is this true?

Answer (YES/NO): NO